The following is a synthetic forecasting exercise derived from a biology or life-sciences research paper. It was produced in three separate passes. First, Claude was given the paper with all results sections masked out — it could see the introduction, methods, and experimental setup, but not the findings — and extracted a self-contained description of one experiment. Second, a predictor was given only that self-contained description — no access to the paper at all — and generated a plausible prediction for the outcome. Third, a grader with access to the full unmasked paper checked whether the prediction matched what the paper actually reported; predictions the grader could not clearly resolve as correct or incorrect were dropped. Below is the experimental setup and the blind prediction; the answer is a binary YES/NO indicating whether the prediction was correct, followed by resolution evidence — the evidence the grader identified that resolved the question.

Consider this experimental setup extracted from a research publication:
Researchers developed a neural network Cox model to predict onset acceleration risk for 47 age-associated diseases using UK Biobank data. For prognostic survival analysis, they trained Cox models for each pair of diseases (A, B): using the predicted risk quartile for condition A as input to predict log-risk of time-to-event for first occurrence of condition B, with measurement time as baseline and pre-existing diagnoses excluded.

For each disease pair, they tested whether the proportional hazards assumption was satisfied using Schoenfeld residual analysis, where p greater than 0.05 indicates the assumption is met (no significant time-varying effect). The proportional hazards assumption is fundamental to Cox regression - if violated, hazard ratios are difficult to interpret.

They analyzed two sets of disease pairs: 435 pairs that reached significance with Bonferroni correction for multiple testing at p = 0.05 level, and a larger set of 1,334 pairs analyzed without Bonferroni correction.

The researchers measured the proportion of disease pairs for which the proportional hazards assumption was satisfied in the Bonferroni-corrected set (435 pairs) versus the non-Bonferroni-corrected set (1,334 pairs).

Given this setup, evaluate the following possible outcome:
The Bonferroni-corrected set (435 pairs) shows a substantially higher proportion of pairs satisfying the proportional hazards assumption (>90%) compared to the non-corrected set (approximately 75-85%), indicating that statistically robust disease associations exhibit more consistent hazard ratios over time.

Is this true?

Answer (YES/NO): NO